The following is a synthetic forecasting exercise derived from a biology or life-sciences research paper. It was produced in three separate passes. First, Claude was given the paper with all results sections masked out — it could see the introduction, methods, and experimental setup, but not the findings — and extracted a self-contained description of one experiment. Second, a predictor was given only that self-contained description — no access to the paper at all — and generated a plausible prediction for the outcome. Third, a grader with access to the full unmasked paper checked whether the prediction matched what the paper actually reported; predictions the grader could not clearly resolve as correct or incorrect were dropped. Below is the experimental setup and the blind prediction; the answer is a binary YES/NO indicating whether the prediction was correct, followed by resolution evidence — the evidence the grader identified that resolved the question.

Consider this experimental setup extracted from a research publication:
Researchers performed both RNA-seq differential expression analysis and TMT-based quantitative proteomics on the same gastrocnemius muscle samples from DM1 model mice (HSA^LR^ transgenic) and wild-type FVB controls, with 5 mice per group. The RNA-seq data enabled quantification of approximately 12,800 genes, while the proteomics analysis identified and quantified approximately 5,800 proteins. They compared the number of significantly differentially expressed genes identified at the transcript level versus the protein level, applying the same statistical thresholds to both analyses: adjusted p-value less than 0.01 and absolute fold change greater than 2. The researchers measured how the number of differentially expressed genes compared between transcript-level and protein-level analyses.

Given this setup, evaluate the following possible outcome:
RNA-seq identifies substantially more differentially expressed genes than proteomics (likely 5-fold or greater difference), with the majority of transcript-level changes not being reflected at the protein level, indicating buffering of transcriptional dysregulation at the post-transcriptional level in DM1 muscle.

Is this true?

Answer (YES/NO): YES